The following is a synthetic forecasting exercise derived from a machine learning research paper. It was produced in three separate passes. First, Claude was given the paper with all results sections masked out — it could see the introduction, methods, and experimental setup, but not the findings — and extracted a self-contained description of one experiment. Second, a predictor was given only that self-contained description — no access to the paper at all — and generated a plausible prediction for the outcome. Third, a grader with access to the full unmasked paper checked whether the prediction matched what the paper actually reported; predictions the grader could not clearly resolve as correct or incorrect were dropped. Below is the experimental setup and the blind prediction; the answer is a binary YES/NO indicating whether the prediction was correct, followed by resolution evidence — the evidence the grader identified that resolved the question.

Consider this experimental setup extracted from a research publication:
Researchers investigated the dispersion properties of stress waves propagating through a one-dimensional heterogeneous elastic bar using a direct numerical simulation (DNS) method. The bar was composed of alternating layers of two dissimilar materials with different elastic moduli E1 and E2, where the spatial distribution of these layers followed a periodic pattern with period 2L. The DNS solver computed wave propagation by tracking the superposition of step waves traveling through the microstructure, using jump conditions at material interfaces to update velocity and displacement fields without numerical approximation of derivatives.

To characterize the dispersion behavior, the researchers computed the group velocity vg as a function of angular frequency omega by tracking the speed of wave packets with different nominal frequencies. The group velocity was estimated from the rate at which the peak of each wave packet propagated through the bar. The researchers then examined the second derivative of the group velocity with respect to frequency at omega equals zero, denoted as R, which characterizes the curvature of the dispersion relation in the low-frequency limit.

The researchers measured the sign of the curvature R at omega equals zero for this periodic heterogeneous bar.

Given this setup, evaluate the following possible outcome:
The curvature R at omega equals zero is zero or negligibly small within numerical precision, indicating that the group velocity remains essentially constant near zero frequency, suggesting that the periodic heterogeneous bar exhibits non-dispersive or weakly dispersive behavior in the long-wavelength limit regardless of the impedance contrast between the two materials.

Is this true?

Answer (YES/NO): NO